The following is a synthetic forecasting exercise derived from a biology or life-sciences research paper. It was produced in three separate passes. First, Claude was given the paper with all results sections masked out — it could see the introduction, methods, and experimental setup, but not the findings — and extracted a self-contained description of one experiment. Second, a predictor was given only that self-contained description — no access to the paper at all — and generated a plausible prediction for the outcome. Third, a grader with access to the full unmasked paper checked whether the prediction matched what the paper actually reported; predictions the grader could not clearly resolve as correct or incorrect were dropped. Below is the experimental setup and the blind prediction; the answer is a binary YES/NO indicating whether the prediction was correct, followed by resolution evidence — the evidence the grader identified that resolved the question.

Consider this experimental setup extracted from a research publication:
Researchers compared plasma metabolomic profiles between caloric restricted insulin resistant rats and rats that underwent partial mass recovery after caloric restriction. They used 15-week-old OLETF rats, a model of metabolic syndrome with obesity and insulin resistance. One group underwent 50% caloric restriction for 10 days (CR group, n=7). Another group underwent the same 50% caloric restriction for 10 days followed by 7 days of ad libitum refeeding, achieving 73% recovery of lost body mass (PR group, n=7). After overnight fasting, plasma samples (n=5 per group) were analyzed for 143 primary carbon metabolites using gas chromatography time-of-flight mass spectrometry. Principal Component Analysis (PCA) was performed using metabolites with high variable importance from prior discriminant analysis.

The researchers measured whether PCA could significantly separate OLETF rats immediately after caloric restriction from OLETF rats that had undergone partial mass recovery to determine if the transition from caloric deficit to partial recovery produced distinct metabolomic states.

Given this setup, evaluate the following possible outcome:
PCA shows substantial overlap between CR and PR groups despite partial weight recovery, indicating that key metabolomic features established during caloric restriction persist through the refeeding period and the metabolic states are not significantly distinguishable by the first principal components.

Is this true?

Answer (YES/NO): NO